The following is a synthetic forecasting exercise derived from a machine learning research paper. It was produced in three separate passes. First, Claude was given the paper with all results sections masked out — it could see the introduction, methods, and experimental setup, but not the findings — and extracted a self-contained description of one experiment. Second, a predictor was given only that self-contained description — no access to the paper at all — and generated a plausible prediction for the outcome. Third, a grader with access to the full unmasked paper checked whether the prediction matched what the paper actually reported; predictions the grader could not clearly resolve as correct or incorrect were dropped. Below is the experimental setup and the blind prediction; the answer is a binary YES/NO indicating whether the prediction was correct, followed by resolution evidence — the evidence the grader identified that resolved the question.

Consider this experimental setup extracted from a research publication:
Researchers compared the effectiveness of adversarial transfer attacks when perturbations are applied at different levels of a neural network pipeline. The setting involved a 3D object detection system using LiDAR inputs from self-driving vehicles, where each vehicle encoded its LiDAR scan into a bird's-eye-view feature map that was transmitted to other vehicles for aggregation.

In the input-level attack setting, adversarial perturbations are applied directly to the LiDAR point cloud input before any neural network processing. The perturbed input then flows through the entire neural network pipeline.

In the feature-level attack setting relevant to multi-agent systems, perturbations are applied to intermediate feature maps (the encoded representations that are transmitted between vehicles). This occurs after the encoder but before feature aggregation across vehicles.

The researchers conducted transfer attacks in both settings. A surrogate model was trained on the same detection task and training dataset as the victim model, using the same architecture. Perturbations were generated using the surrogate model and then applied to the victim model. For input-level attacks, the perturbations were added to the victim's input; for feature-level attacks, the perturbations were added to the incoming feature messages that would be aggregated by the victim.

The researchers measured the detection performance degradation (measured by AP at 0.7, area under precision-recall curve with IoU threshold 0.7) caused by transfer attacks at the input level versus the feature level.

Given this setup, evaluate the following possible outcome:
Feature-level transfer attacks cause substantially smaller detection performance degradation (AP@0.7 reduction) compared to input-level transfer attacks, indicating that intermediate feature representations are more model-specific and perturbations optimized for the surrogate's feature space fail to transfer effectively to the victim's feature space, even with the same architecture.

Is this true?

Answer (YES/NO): YES